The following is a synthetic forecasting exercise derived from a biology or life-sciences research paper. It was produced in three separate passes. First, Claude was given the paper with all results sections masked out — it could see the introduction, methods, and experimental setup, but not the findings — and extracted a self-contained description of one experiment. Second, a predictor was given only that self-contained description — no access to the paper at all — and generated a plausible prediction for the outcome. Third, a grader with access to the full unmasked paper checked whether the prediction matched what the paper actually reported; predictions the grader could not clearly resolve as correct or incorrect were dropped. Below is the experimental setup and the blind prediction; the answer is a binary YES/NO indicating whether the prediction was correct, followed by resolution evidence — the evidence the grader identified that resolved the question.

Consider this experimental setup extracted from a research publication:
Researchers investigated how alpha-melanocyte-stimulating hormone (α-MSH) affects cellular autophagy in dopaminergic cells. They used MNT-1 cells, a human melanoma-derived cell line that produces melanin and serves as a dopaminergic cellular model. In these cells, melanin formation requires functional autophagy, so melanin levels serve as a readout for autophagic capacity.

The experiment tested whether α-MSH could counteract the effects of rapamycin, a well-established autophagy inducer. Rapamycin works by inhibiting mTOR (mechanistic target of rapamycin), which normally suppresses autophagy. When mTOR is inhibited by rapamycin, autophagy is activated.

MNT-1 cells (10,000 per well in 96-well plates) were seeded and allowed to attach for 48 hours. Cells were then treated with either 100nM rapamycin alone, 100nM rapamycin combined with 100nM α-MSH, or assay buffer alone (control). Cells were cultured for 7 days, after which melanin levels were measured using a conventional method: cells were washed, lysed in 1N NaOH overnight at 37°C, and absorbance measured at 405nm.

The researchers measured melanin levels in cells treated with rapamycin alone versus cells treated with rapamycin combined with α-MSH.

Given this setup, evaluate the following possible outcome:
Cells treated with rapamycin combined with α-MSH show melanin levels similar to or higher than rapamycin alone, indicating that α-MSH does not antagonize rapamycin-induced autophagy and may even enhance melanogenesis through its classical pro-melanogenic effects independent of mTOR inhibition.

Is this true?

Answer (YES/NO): NO